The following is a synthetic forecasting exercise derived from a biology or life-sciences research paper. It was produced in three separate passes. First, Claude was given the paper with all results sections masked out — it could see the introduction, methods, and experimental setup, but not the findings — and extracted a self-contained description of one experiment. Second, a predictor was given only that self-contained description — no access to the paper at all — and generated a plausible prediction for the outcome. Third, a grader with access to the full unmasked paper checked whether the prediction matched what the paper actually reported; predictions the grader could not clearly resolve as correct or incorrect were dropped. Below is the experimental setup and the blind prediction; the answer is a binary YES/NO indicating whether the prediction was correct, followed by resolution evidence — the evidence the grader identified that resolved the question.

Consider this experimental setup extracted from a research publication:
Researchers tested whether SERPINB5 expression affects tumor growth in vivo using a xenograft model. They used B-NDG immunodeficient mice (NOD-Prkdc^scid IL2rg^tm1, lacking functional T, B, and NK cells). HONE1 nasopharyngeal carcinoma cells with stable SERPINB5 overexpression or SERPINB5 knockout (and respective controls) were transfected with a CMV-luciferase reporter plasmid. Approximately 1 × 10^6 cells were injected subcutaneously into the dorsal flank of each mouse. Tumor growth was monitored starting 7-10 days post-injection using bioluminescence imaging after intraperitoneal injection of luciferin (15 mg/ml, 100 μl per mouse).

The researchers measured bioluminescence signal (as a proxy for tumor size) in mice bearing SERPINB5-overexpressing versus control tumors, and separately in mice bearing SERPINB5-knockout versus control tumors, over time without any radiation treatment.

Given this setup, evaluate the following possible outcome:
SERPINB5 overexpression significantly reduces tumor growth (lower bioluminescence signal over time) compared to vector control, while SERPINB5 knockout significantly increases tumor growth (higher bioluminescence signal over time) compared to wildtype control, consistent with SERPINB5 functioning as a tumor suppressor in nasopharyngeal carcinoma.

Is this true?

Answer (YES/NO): NO